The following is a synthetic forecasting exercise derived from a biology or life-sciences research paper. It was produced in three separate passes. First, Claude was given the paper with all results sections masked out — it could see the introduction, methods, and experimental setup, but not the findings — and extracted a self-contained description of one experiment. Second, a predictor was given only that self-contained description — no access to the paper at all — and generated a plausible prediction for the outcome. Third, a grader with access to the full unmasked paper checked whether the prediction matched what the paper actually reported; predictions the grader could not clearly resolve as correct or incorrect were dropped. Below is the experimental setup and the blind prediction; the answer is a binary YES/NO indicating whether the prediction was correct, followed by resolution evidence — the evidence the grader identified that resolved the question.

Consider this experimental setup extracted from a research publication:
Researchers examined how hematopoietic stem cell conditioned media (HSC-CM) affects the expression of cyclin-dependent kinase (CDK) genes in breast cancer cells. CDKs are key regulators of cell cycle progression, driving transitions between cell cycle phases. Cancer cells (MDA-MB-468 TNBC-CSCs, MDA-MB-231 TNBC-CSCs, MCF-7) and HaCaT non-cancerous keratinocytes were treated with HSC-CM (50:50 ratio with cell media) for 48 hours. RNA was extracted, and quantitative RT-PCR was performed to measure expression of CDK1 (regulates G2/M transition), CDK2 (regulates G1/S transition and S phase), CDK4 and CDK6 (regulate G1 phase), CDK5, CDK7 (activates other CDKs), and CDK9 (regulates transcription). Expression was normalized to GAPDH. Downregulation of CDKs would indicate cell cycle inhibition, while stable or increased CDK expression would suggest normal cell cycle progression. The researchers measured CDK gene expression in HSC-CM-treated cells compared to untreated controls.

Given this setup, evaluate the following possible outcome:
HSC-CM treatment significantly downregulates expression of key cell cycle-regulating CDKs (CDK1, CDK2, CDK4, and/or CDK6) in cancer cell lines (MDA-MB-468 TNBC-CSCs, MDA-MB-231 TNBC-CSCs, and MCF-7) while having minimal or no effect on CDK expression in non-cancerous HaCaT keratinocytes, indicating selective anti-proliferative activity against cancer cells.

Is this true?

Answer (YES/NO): YES